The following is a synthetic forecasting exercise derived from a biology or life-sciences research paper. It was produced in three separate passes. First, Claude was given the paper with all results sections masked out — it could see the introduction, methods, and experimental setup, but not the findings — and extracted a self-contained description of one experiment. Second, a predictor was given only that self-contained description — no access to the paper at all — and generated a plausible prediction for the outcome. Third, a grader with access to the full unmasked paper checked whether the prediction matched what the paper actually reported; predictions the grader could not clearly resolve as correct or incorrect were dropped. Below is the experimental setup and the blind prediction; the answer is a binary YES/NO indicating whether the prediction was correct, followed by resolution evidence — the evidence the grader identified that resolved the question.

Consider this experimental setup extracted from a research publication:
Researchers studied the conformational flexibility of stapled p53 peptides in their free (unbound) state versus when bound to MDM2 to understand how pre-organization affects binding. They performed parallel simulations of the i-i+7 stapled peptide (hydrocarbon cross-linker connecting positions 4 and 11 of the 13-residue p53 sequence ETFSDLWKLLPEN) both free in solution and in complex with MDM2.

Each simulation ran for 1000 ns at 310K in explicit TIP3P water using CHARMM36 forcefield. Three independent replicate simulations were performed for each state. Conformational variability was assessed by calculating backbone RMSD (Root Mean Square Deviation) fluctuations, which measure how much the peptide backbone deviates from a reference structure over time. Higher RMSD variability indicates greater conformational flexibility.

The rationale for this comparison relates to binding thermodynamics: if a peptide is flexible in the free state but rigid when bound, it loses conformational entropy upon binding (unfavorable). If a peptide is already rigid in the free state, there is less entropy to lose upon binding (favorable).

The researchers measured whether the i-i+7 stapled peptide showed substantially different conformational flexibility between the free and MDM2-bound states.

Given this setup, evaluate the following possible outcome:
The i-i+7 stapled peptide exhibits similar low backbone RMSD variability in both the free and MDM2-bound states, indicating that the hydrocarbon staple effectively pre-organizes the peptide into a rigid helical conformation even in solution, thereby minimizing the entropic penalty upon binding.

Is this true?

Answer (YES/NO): YES